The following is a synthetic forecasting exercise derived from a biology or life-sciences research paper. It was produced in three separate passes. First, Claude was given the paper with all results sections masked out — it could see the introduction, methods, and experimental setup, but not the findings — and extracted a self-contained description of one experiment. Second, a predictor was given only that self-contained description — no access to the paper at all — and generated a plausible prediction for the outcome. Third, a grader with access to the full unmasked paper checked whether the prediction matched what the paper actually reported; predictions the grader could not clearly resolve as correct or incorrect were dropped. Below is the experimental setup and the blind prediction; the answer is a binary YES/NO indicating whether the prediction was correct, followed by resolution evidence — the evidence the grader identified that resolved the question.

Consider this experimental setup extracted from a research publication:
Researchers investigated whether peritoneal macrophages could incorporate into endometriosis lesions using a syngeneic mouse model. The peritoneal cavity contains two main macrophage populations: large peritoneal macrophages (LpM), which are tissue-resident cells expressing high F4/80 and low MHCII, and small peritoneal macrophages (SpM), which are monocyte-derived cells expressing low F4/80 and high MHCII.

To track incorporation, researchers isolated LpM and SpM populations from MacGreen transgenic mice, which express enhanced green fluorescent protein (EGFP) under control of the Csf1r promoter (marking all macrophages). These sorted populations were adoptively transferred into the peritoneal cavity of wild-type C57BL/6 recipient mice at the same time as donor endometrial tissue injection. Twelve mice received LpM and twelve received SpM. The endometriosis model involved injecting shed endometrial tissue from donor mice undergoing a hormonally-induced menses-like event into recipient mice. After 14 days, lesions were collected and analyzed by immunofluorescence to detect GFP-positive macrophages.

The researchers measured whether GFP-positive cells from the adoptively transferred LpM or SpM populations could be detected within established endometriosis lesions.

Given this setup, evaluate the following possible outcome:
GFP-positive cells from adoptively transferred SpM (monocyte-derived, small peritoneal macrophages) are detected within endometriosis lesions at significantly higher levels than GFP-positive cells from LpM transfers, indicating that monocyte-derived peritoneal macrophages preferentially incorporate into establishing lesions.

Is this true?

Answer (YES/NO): NO